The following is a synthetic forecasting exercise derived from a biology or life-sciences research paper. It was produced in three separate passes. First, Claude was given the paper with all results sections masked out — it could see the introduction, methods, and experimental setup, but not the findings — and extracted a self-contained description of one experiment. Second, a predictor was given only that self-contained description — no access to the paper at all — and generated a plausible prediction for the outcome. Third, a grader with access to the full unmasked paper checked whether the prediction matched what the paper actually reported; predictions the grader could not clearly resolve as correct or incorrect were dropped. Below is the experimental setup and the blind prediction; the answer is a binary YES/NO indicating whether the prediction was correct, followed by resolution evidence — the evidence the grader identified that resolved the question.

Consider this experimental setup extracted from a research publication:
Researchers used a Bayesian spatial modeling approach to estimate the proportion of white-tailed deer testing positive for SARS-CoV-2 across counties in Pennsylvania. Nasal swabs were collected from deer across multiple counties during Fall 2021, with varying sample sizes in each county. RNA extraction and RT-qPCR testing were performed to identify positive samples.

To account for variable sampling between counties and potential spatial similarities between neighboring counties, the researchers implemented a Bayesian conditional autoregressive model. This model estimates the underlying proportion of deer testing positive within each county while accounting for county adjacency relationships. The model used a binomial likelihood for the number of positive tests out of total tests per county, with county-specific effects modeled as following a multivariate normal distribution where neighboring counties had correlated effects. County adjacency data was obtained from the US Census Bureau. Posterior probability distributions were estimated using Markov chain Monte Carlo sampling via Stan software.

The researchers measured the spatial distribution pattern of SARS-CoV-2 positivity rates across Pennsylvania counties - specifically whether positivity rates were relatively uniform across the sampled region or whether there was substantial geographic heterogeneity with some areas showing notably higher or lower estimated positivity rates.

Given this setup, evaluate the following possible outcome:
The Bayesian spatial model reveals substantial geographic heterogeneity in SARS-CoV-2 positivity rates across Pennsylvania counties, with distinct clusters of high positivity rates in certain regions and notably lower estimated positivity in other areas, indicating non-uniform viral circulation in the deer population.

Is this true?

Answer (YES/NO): YES